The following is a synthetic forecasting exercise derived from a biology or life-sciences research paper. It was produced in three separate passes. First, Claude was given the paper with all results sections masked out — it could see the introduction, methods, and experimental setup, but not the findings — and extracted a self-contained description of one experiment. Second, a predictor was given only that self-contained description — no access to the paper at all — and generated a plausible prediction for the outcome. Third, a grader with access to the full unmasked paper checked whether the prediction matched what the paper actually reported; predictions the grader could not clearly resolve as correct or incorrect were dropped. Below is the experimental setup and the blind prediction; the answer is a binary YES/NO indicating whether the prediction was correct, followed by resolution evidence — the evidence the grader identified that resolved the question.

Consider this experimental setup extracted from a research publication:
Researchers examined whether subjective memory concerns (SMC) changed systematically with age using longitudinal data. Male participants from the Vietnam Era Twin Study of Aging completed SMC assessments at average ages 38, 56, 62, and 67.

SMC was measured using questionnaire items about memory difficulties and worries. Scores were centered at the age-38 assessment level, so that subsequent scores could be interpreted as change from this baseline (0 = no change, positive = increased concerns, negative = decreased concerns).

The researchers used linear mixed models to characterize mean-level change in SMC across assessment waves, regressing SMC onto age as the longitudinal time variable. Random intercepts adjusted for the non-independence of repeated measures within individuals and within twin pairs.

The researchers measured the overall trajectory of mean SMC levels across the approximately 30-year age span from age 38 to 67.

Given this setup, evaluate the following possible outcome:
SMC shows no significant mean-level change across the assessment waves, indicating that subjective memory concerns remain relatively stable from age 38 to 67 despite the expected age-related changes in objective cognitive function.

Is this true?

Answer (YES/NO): YES